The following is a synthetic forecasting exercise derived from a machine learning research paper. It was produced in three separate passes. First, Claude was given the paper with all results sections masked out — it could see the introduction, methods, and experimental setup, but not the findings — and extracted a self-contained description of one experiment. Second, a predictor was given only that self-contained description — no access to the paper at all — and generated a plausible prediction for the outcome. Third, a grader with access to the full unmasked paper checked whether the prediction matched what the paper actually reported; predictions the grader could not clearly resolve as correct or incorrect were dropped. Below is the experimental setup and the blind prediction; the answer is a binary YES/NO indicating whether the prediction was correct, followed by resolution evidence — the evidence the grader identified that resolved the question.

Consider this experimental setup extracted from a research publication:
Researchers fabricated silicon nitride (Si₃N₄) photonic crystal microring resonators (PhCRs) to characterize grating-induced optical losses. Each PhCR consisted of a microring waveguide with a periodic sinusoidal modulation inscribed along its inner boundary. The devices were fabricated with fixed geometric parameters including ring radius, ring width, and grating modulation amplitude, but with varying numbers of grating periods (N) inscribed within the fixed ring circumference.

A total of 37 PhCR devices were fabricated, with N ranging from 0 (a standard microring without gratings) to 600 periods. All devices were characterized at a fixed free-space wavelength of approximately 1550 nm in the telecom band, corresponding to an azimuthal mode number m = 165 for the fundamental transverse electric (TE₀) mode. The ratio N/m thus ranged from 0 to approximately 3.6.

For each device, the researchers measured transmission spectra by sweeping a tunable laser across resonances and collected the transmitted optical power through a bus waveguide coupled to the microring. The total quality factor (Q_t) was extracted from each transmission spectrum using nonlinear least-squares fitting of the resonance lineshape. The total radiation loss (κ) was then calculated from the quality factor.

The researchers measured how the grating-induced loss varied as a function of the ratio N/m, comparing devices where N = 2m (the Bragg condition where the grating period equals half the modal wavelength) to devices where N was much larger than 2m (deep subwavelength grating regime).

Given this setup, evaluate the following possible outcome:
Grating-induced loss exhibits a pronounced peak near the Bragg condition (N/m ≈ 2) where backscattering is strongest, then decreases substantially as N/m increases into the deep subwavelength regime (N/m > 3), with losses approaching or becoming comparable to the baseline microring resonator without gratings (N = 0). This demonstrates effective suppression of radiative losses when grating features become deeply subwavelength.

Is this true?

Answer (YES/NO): NO